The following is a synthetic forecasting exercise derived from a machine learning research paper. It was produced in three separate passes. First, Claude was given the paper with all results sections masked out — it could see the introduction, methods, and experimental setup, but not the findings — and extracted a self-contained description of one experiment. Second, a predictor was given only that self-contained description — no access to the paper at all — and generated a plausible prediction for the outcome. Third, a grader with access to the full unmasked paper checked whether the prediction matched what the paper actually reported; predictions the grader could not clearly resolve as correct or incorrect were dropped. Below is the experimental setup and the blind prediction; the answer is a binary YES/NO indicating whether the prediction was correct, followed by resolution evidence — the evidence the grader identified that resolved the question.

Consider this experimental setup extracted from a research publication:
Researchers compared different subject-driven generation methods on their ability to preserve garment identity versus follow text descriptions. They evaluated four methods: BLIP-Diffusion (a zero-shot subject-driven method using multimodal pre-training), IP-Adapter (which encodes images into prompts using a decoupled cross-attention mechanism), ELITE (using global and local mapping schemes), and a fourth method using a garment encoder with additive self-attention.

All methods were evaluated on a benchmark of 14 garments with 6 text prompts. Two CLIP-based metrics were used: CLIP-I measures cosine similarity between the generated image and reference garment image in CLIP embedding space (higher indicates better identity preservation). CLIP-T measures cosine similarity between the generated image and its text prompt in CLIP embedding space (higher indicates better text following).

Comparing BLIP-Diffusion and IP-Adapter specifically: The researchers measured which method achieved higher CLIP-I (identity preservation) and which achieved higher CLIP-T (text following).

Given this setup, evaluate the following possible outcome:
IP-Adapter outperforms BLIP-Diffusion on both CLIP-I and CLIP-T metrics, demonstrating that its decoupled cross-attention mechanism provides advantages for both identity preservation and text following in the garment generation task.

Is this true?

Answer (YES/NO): NO